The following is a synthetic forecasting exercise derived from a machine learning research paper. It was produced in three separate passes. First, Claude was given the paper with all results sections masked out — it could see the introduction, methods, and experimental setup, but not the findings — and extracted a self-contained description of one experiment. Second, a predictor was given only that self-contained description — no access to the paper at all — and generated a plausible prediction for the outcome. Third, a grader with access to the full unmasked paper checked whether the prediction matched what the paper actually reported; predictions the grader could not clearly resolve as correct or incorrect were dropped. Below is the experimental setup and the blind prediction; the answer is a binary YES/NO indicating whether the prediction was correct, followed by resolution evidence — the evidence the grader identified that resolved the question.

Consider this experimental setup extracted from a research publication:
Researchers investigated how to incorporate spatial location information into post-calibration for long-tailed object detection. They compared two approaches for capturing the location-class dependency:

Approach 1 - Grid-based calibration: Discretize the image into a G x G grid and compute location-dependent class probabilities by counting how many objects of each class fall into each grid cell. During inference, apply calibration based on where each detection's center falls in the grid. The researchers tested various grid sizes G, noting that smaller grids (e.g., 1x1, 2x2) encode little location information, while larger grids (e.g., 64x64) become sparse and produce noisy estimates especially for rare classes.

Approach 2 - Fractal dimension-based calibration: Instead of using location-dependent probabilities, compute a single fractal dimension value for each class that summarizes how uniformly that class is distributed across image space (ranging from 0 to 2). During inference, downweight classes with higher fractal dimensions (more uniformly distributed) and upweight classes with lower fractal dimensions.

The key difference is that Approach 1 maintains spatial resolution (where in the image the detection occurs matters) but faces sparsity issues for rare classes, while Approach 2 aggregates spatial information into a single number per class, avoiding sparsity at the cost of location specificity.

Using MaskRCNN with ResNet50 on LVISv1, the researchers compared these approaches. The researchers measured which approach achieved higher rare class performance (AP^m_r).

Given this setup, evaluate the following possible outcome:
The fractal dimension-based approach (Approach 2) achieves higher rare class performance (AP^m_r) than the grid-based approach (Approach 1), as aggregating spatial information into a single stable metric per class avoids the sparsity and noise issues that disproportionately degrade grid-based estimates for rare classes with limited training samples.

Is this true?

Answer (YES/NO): YES